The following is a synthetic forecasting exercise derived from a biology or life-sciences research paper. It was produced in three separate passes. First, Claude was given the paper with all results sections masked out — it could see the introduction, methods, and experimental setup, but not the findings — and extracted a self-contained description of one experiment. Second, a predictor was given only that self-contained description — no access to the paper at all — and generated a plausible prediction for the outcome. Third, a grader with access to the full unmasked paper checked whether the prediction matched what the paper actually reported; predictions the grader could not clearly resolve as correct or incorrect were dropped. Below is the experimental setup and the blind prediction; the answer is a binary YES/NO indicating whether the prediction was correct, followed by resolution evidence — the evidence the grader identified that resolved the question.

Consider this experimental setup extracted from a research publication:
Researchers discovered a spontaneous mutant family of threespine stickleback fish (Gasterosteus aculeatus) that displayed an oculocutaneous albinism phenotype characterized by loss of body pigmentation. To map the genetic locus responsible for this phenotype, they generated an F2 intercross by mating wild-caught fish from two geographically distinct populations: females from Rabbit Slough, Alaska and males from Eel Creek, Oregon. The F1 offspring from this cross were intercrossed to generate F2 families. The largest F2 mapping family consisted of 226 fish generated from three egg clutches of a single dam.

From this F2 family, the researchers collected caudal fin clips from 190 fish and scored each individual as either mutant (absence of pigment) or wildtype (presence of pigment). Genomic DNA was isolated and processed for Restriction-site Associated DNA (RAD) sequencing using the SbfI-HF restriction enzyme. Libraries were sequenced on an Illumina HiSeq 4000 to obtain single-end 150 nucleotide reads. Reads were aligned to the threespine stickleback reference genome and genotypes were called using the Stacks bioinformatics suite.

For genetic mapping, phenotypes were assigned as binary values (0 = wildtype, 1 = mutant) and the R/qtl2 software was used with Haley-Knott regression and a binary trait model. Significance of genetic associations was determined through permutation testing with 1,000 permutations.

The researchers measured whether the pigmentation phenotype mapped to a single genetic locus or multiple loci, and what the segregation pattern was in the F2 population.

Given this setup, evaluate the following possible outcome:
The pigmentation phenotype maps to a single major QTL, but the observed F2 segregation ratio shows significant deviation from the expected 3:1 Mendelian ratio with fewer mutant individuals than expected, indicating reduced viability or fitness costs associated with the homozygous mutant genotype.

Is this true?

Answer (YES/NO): NO